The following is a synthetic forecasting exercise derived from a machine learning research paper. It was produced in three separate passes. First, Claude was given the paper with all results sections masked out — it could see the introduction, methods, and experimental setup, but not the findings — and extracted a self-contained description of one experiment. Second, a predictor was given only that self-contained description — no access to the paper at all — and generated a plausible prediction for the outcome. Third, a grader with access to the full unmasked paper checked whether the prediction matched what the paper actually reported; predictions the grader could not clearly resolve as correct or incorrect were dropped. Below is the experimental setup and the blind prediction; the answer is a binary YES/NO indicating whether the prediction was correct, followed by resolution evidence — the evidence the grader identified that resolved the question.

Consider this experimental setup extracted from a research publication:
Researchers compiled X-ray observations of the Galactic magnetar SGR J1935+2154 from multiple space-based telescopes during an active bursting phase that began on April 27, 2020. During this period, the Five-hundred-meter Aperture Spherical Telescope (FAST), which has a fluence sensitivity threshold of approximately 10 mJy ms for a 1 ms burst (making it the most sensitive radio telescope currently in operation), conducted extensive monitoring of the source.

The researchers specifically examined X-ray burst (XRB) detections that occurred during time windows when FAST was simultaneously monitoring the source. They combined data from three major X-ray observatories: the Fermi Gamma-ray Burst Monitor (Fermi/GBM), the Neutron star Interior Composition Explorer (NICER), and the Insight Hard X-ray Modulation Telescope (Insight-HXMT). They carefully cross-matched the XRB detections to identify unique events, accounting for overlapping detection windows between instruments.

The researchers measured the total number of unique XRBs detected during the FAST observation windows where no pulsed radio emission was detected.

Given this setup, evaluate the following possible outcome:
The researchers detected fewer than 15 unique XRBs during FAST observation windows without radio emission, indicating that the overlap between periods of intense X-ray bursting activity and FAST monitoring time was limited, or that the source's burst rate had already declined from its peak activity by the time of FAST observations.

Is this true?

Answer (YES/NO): NO